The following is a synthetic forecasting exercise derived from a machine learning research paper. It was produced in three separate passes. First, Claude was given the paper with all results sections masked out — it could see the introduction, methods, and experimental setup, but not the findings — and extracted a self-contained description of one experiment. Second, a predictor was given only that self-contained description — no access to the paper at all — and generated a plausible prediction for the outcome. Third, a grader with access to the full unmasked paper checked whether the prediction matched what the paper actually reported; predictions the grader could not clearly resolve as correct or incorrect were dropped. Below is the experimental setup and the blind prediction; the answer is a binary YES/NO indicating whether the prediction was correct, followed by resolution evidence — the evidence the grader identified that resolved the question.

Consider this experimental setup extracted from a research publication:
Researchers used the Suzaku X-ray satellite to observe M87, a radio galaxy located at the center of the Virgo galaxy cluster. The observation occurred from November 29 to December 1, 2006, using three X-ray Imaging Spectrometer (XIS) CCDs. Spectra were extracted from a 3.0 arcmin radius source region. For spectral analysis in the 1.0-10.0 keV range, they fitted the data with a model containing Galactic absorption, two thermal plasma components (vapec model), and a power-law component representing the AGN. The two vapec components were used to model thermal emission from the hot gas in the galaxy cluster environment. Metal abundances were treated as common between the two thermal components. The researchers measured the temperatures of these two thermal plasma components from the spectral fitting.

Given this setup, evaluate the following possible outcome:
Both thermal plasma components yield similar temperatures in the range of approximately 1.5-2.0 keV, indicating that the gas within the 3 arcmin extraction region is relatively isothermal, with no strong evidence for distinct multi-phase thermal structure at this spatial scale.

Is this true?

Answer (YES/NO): NO